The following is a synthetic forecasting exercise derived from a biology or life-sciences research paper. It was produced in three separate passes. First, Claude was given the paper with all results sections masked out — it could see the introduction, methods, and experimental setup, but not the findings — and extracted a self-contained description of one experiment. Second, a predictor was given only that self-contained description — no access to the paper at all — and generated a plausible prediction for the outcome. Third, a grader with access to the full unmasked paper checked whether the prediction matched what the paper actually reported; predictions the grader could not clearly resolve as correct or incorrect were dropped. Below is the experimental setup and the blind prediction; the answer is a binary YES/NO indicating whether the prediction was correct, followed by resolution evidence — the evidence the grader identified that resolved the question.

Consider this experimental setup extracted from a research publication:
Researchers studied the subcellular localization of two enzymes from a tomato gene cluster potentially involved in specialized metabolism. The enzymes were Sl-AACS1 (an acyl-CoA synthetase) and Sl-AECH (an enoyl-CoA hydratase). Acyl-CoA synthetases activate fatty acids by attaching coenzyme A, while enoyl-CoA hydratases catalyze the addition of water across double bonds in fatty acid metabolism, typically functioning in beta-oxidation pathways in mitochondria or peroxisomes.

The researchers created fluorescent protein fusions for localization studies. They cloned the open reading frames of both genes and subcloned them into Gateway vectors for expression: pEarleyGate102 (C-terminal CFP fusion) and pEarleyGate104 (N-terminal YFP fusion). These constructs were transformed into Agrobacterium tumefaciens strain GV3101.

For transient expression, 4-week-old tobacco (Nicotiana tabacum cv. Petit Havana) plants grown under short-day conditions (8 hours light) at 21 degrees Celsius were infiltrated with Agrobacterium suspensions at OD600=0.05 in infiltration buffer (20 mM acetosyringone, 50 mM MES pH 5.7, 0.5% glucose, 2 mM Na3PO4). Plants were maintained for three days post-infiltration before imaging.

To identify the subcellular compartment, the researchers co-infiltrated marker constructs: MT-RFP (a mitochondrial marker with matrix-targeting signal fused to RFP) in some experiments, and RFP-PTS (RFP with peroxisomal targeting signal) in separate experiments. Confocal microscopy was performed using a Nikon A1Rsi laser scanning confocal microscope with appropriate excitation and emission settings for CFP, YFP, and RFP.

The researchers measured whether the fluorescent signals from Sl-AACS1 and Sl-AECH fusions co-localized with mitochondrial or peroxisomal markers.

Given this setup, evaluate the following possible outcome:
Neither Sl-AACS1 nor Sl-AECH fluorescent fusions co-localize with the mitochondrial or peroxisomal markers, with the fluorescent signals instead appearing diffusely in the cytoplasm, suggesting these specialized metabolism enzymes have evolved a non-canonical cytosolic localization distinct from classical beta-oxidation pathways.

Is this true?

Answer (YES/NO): NO